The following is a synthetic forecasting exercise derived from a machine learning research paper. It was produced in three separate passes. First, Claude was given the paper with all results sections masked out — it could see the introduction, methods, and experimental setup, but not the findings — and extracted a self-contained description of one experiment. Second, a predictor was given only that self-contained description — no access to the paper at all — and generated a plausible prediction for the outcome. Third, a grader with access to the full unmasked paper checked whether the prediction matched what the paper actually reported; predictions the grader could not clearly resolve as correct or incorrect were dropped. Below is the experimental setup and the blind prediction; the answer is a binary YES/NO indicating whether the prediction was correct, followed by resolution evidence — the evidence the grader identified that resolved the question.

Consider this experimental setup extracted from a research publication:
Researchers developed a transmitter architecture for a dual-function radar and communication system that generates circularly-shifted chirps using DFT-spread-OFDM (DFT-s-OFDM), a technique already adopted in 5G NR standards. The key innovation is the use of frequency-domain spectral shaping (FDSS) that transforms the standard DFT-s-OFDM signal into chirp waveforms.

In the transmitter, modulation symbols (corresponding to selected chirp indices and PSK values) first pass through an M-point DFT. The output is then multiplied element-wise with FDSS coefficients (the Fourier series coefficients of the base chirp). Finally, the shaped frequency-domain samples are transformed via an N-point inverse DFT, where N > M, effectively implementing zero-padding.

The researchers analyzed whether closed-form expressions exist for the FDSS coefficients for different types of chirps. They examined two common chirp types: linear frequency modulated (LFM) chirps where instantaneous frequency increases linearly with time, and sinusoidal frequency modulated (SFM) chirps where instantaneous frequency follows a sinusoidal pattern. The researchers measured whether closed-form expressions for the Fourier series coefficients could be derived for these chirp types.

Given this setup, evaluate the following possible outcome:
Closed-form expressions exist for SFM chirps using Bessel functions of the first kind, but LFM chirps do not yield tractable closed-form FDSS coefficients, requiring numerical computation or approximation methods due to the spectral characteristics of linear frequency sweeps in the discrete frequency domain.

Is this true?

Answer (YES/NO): NO